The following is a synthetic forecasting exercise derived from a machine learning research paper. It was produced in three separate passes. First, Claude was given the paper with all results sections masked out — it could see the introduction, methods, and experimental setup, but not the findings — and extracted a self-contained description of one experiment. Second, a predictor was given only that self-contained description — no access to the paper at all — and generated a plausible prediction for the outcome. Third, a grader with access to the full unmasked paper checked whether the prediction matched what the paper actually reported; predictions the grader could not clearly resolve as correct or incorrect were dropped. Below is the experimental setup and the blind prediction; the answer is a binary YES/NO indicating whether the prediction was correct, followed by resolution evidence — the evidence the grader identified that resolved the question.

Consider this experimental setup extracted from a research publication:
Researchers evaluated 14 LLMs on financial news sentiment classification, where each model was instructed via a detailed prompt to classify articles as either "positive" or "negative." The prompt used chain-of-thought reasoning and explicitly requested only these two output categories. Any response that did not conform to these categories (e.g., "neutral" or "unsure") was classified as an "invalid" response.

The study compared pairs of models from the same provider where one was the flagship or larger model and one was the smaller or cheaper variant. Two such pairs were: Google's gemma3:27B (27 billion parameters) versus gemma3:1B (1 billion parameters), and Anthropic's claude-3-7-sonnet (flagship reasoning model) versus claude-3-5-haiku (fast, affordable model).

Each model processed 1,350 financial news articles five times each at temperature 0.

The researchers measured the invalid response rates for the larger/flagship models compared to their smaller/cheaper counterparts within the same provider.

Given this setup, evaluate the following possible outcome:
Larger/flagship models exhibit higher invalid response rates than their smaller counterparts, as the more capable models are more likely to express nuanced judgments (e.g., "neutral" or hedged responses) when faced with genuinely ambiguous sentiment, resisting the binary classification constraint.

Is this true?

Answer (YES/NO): NO